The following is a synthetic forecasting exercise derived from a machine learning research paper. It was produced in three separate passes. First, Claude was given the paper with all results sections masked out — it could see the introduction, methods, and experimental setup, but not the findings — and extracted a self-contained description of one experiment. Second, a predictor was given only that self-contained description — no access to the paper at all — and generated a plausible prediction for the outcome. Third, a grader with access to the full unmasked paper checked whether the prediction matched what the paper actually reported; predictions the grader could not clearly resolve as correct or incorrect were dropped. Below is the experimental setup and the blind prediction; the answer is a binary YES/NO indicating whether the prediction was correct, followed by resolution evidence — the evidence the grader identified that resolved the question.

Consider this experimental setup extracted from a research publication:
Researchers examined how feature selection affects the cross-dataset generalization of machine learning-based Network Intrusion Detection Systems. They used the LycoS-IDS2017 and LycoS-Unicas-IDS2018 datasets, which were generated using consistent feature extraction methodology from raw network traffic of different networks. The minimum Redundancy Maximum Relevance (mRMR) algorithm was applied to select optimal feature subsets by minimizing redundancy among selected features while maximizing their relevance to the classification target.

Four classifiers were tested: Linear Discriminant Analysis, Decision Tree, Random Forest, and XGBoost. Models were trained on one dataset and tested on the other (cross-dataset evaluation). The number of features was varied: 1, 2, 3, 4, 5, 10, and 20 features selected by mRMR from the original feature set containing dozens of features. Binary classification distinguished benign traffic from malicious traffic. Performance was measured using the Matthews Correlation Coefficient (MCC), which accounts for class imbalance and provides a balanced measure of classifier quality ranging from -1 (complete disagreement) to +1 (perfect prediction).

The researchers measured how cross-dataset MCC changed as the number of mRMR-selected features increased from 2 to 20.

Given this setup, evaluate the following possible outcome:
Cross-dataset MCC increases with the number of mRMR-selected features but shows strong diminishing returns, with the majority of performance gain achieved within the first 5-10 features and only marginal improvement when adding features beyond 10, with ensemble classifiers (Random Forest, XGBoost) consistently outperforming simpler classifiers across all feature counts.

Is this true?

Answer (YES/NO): NO